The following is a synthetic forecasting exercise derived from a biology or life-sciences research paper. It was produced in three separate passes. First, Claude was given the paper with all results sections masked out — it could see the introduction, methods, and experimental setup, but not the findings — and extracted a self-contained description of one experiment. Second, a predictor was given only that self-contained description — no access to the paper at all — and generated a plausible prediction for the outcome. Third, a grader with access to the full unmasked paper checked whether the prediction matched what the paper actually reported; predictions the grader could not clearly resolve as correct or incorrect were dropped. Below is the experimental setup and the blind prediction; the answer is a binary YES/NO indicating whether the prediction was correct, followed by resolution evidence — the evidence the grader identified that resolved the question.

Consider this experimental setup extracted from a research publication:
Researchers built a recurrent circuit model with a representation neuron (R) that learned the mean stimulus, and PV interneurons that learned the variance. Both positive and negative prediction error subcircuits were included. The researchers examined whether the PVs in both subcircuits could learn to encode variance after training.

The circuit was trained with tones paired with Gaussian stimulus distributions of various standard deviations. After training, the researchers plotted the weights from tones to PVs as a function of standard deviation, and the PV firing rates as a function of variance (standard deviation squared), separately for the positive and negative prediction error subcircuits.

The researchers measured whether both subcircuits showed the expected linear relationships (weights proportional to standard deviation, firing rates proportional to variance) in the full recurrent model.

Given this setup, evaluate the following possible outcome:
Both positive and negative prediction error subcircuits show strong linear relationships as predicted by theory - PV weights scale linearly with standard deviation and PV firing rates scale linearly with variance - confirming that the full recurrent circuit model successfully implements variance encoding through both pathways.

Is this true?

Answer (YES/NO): YES